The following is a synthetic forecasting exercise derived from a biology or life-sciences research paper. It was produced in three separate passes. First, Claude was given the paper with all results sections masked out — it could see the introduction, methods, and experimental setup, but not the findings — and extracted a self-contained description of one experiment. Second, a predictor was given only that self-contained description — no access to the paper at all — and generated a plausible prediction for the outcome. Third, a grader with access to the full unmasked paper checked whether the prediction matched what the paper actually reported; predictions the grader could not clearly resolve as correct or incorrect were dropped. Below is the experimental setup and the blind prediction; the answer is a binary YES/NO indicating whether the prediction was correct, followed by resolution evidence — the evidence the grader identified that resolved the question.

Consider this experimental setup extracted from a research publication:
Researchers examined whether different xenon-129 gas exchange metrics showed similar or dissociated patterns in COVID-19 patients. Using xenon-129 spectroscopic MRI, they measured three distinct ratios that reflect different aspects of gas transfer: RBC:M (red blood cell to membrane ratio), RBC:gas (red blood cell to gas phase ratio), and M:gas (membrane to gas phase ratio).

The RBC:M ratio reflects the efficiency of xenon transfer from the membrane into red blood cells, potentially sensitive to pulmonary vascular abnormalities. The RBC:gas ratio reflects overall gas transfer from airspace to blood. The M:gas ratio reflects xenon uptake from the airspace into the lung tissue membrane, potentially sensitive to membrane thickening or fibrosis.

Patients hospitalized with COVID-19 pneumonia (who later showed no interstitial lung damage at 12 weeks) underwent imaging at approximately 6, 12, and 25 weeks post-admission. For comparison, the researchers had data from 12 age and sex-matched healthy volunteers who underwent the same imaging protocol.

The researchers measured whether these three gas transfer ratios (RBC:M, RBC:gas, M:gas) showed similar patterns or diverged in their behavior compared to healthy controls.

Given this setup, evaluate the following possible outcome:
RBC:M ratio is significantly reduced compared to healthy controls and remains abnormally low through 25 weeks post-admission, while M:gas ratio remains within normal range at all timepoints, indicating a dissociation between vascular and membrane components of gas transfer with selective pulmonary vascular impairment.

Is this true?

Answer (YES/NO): NO